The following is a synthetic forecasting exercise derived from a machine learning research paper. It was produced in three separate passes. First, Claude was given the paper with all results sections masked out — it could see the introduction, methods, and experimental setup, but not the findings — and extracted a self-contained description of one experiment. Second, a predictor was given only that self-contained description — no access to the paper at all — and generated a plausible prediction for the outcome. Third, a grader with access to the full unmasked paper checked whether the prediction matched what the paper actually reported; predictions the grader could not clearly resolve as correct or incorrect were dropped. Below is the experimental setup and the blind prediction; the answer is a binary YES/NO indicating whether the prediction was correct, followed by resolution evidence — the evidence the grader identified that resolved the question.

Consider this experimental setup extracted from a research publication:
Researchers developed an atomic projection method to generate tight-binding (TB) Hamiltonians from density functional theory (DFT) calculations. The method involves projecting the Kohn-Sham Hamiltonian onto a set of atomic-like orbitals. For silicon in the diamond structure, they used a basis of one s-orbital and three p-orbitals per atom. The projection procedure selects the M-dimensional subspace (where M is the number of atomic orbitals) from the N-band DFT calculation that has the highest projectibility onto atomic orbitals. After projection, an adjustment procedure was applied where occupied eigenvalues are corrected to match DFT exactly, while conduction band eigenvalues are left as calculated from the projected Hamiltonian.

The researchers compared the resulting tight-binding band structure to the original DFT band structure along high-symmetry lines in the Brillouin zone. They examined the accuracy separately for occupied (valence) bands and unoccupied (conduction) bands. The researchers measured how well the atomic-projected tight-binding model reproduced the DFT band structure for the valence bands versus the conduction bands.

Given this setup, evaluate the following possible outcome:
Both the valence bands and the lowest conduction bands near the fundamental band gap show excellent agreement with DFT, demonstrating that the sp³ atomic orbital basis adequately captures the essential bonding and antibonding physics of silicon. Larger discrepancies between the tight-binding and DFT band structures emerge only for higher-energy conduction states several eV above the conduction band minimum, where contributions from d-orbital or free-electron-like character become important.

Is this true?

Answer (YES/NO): NO